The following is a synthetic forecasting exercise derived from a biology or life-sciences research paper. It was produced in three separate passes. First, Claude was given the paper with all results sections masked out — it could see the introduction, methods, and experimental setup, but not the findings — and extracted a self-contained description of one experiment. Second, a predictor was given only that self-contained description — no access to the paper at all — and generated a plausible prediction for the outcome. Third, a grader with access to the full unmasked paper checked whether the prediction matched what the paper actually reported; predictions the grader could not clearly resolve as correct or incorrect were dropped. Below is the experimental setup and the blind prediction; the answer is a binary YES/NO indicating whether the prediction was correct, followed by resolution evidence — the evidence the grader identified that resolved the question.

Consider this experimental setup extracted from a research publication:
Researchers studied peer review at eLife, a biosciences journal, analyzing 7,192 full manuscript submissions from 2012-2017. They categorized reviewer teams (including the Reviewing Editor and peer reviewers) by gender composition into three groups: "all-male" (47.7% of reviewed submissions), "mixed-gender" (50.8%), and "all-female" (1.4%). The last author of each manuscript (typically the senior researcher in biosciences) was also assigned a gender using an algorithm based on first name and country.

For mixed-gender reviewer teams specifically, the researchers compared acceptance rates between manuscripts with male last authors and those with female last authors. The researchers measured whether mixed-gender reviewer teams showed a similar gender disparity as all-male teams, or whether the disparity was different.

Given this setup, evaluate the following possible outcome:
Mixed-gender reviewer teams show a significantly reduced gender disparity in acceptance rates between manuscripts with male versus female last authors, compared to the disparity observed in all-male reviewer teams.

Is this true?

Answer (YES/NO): YES